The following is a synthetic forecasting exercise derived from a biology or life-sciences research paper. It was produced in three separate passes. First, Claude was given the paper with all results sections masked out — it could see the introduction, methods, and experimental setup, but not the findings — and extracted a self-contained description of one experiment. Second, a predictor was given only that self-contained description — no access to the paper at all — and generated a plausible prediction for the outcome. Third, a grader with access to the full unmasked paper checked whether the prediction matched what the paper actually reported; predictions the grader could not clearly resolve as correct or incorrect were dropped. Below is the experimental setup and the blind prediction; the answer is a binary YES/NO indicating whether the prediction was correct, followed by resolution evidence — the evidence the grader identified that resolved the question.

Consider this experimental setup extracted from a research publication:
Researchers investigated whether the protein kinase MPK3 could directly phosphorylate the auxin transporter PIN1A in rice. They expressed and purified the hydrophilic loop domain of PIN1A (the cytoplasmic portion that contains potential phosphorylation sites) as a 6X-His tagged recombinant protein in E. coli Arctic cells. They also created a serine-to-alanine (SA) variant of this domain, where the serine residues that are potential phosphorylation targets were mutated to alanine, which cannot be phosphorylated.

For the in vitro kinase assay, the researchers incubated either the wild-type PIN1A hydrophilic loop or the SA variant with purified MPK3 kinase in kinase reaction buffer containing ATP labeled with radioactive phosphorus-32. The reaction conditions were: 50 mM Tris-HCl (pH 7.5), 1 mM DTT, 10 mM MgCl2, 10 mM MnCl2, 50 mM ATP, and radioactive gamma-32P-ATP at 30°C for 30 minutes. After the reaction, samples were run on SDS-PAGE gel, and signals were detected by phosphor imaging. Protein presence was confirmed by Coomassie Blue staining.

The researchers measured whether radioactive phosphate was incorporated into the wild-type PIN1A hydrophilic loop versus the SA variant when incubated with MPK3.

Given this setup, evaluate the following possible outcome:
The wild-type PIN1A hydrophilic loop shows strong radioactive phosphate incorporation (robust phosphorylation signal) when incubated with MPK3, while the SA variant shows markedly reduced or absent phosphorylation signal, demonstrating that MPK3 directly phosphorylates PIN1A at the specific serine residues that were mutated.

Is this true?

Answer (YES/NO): YES